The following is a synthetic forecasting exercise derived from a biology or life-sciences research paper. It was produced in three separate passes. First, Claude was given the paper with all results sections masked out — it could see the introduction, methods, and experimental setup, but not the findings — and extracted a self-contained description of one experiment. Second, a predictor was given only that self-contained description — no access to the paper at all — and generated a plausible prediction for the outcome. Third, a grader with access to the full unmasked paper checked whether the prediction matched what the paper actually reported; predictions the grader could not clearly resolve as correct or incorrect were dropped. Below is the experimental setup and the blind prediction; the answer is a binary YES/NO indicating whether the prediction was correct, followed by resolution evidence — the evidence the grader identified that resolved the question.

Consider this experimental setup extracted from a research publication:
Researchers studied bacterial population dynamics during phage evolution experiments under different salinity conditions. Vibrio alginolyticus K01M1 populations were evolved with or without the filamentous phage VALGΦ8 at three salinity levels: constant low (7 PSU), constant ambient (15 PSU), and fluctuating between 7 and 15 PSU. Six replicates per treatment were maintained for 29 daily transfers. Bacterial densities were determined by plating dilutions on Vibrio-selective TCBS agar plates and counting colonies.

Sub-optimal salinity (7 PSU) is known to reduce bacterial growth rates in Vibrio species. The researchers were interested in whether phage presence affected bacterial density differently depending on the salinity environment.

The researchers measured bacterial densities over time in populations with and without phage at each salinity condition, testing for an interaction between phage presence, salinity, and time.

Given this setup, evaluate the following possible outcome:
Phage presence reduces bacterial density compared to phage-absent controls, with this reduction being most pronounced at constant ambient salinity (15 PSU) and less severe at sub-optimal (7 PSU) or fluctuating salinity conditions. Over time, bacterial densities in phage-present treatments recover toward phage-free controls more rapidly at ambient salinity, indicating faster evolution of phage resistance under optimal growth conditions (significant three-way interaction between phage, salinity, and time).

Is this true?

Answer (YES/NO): NO